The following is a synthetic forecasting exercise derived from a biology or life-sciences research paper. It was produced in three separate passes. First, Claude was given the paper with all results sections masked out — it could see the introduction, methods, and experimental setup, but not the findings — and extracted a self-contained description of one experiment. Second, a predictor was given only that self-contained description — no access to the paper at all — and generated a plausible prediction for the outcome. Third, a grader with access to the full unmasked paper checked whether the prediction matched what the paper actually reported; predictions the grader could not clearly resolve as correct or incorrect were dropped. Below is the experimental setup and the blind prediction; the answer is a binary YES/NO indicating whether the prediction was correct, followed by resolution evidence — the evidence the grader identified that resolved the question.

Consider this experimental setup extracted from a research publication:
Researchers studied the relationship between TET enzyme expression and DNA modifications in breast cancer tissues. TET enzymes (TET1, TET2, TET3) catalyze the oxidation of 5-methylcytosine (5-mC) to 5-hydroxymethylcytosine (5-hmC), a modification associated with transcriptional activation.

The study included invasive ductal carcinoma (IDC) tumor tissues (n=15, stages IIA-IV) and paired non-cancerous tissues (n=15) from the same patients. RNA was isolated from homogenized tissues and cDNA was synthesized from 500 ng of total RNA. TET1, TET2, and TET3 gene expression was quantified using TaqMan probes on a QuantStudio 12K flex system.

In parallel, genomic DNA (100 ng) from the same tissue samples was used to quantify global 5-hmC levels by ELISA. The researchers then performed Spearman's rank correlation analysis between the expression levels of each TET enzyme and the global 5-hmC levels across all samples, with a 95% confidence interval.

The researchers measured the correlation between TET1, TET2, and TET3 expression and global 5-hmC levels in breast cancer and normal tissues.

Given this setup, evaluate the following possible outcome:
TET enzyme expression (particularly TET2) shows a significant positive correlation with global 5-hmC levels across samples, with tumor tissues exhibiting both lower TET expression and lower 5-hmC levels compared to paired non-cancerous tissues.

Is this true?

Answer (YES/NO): NO